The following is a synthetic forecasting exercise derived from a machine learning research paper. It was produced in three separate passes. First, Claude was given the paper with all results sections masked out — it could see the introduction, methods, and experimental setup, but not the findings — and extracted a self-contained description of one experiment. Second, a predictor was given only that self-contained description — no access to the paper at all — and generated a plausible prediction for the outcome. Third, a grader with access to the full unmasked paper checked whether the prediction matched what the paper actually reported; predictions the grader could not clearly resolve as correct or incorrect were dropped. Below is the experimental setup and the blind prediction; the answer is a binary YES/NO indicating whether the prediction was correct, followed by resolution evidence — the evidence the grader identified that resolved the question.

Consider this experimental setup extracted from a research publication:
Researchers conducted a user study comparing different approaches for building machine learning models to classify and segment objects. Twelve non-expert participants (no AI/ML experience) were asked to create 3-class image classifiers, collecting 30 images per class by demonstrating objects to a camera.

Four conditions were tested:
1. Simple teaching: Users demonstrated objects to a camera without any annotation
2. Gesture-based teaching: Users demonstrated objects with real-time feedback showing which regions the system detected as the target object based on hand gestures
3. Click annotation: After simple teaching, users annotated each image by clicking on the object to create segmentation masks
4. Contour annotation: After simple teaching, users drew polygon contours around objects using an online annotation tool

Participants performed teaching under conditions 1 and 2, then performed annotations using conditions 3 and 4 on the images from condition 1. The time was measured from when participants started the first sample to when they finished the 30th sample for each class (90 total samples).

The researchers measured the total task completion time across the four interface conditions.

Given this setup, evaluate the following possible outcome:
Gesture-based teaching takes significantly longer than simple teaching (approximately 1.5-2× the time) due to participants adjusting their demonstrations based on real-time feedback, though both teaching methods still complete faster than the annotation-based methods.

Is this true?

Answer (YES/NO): NO